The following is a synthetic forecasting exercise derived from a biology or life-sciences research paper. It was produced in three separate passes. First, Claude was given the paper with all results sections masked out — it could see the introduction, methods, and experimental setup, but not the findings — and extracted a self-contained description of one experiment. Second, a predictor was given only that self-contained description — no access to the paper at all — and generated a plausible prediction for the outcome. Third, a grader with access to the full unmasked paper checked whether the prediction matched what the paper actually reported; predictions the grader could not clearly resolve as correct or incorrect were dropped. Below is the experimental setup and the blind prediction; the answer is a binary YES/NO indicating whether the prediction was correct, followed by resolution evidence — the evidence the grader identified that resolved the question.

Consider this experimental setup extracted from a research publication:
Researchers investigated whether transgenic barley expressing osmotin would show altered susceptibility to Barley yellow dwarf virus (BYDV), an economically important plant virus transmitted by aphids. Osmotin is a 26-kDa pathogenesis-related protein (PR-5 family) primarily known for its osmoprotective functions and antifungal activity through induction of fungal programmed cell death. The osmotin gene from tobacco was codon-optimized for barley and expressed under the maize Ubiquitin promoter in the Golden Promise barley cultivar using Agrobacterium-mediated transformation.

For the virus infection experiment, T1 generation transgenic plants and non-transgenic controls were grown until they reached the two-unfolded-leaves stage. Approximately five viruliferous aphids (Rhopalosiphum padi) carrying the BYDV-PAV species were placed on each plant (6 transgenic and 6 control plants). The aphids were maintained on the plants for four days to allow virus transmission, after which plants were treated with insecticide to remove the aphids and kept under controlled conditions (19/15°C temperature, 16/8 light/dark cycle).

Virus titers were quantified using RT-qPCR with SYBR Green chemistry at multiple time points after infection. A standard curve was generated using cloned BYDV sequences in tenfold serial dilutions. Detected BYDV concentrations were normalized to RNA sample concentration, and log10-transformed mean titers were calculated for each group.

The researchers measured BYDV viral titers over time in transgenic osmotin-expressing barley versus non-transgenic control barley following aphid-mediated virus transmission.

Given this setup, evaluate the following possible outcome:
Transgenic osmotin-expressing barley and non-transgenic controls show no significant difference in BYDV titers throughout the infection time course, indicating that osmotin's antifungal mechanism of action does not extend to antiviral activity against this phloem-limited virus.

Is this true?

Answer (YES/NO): YES